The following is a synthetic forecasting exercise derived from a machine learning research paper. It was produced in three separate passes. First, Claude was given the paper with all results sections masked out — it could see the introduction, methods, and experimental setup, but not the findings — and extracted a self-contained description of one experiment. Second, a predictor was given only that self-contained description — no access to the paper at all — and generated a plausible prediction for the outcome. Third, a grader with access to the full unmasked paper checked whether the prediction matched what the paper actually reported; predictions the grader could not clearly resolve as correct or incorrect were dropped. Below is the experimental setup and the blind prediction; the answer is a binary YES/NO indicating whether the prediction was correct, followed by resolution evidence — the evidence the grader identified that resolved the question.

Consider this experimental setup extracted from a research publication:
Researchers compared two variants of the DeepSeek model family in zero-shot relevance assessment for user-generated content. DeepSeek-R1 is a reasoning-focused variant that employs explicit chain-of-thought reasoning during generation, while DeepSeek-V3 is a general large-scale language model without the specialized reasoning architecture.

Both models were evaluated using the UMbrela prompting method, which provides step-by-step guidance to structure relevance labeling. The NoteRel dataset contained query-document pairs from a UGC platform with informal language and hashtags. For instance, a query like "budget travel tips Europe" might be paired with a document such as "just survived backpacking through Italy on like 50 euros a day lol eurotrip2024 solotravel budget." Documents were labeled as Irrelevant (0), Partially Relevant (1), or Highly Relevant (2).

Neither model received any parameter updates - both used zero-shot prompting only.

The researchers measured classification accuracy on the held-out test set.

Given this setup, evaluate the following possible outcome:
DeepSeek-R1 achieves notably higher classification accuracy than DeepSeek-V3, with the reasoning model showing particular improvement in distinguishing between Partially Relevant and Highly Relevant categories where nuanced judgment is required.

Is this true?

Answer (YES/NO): NO